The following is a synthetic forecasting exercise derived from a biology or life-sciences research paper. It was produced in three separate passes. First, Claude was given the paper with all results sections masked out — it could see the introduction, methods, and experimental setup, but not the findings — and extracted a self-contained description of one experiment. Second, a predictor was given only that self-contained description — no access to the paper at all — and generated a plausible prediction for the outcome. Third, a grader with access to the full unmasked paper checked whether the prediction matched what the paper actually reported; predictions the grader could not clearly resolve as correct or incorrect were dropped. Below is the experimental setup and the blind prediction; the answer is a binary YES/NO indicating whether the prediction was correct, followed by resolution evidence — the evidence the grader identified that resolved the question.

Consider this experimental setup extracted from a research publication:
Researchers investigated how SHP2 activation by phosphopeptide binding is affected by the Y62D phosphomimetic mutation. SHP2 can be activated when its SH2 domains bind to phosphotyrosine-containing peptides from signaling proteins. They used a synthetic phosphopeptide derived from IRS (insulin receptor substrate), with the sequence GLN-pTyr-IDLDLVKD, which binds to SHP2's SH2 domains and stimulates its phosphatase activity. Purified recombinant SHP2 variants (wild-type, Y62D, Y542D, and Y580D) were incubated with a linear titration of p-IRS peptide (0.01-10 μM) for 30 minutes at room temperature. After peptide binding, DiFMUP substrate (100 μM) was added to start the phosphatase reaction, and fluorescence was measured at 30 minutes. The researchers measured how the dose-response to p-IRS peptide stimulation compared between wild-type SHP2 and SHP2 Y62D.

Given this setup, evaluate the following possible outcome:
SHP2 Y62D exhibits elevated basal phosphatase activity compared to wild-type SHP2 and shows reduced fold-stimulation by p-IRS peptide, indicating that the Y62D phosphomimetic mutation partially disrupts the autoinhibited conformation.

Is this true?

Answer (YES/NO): NO